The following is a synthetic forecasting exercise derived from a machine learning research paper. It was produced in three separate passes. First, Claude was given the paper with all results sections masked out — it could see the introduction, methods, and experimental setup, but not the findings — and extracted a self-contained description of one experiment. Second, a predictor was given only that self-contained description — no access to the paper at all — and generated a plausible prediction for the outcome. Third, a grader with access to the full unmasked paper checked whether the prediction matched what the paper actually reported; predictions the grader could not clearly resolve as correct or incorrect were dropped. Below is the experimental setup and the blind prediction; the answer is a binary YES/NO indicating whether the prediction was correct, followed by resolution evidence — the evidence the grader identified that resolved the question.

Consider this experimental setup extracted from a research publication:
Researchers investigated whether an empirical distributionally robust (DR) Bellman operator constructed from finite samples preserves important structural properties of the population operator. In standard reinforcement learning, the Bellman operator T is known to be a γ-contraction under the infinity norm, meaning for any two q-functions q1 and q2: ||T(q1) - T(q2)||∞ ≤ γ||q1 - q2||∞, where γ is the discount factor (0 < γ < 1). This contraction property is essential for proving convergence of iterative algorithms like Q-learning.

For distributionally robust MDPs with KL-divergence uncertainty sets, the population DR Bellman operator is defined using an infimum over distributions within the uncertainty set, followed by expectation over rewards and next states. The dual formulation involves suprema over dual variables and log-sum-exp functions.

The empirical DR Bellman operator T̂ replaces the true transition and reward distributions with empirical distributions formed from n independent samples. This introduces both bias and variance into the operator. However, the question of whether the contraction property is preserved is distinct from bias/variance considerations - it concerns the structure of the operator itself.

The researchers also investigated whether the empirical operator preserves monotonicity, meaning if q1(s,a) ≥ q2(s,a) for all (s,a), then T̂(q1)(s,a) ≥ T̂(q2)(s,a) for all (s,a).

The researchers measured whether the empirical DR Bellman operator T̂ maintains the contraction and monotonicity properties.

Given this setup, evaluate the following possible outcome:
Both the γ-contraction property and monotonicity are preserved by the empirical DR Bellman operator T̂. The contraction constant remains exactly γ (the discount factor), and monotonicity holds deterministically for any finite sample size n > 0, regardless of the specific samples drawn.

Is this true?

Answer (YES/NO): YES